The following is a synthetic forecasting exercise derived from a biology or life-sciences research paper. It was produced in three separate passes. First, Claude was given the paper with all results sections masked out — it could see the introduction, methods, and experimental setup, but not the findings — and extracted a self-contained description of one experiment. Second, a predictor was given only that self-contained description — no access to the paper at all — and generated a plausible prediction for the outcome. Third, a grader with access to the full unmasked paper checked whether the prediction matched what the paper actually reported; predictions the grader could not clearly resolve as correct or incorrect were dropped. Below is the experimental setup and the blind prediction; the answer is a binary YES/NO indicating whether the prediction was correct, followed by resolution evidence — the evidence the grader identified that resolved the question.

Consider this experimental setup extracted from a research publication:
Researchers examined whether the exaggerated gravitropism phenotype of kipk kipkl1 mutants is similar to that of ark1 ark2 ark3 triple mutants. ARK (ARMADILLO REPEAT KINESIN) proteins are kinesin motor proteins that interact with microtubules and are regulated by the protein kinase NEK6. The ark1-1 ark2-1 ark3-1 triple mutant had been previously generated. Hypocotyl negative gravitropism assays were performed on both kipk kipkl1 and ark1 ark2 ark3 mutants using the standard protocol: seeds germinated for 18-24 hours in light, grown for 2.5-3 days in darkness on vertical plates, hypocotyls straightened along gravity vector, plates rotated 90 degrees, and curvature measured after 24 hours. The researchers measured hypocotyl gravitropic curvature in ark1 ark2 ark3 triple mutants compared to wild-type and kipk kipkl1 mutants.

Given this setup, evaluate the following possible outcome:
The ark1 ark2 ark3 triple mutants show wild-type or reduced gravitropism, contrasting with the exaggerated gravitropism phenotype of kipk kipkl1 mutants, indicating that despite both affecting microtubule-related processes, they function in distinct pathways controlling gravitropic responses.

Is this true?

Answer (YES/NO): NO